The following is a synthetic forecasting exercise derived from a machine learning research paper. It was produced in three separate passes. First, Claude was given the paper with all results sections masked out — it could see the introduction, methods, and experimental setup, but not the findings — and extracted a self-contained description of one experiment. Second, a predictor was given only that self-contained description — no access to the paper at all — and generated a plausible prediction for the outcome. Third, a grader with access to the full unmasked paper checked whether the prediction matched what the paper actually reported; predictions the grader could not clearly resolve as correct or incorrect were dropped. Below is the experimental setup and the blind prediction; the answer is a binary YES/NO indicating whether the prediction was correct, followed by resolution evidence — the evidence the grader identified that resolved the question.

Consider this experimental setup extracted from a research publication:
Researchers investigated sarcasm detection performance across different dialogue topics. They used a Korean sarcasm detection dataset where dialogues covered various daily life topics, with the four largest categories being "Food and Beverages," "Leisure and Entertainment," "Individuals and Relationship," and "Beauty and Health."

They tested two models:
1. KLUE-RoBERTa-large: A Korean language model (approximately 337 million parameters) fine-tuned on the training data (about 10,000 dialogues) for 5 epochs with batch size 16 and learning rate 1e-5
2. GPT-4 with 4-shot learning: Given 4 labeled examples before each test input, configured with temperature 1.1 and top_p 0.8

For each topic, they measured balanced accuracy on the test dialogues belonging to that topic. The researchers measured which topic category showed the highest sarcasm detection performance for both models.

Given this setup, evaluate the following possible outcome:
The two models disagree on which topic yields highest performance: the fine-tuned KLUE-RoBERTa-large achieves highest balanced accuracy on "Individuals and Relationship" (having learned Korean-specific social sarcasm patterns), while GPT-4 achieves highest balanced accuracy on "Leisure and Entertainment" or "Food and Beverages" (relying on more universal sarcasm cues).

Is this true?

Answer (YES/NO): NO